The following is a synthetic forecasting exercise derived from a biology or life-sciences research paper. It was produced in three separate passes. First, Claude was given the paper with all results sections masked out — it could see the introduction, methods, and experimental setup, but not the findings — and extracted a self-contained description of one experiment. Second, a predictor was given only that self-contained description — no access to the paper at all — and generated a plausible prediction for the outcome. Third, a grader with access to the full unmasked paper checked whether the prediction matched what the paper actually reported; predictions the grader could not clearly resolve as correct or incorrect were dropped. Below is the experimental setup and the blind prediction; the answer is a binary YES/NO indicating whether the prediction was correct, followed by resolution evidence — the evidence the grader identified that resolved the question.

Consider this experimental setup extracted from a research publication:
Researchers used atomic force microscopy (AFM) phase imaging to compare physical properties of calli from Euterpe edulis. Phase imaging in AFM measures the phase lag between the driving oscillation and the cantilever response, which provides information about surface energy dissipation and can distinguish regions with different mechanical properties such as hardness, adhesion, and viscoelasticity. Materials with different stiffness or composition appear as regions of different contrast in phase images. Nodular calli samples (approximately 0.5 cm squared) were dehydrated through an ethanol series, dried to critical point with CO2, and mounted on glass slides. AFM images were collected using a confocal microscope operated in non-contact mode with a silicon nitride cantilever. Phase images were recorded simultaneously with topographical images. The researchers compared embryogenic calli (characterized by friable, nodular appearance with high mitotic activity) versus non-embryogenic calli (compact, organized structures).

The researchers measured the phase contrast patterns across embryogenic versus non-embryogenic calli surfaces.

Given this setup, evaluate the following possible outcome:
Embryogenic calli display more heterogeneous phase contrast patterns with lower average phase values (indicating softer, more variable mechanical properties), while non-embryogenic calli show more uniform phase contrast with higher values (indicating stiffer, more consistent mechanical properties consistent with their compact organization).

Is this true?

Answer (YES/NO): NO